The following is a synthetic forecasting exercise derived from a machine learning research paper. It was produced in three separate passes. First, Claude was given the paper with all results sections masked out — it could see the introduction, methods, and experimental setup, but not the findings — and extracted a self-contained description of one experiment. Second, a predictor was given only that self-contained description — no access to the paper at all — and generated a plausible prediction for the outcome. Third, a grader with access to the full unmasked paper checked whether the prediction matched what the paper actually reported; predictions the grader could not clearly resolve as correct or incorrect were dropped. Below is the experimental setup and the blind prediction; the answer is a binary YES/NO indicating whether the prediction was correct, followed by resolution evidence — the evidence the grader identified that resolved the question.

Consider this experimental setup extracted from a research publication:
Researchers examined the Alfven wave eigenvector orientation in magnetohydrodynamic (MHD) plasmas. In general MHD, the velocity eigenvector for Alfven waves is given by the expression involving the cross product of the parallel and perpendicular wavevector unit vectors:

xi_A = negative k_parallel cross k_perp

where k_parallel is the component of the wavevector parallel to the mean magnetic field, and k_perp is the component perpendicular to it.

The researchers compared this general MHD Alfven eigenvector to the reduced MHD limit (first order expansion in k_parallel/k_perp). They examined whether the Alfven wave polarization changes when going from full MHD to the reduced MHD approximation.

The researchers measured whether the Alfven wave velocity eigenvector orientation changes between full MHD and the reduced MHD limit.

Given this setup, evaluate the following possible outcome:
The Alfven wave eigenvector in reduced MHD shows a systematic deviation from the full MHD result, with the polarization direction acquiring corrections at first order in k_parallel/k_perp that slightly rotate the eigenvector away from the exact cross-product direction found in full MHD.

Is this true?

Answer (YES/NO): NO